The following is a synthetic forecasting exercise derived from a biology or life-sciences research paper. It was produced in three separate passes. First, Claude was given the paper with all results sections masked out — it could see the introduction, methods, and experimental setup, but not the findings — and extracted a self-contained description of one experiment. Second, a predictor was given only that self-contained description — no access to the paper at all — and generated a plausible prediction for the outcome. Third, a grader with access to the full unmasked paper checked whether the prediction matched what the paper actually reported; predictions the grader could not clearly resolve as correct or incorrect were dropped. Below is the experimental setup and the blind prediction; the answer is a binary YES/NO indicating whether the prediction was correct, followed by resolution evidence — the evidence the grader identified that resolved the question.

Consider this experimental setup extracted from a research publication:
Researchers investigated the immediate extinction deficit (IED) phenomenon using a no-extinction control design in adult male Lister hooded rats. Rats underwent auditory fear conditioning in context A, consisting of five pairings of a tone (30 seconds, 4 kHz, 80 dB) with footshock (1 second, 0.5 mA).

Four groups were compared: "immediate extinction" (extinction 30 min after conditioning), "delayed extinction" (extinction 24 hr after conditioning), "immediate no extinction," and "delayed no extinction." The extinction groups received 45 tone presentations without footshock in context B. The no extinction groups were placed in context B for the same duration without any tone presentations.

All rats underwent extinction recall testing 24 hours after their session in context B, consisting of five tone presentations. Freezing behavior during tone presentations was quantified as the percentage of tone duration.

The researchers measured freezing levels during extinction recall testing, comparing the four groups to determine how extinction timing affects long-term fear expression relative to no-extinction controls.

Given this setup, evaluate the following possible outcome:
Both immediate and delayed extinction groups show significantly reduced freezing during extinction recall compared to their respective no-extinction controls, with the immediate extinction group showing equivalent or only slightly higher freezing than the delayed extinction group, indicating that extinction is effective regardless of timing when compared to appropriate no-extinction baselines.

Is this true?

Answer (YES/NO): NO